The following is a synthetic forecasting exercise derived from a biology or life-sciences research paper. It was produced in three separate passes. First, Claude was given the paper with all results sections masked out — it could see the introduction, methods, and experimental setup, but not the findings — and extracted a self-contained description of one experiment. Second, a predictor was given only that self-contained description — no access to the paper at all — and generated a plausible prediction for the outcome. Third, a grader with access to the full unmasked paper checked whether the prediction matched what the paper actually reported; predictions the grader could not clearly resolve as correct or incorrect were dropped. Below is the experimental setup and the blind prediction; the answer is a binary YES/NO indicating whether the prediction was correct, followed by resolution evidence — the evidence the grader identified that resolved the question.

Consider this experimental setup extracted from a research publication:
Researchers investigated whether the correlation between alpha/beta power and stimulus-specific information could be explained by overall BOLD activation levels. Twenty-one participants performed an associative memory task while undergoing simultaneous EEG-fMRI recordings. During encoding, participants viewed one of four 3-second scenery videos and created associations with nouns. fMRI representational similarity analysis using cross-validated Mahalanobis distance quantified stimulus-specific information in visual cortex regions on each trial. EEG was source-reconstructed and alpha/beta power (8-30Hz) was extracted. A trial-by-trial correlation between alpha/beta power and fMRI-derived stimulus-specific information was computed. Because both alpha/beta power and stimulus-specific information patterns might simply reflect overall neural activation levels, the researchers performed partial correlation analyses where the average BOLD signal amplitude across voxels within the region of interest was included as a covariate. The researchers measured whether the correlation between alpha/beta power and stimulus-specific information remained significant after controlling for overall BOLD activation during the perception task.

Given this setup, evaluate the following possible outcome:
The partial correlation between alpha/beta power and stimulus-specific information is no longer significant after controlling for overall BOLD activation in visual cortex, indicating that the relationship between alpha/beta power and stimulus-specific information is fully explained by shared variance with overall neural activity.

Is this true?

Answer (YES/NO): NO